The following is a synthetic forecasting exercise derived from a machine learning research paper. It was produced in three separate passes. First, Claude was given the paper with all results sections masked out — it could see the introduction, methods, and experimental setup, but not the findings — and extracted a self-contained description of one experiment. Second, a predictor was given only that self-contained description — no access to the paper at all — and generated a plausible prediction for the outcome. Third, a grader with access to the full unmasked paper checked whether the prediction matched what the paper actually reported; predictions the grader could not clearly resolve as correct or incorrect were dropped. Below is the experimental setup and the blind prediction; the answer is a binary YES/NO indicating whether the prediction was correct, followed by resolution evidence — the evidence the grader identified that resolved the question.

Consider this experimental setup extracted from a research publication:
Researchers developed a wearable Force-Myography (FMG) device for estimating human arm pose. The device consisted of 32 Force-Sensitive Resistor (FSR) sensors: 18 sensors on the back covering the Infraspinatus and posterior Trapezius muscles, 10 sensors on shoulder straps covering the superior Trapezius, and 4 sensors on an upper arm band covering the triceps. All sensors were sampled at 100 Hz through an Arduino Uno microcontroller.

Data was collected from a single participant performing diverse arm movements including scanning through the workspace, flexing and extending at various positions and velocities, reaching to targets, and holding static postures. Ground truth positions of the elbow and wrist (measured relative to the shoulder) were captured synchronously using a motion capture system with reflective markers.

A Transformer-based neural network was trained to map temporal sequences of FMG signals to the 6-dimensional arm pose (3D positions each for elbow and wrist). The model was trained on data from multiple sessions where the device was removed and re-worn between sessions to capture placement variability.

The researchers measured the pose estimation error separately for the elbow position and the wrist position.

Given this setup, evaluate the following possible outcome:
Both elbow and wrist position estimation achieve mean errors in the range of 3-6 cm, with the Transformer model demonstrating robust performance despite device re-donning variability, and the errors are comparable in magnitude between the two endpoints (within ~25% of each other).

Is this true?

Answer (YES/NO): NO